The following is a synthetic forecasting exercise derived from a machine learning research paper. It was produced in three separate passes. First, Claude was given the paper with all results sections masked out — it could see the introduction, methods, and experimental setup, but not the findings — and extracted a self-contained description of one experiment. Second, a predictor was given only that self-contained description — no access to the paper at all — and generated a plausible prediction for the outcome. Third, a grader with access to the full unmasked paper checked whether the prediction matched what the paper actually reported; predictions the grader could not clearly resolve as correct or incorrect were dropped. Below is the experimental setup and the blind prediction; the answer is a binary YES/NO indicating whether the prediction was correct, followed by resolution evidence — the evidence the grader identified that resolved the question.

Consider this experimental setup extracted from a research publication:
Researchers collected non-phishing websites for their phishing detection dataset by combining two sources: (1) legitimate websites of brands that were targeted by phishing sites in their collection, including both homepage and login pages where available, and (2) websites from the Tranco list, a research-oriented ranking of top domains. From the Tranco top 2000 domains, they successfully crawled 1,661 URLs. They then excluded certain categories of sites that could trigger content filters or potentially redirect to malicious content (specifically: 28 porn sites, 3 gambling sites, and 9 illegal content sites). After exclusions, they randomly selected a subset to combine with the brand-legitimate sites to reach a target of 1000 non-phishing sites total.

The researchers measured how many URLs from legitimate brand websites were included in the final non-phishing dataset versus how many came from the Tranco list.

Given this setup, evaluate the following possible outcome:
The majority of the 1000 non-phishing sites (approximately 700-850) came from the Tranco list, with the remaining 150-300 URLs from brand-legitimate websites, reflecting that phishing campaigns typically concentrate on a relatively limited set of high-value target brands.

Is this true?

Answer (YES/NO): YES